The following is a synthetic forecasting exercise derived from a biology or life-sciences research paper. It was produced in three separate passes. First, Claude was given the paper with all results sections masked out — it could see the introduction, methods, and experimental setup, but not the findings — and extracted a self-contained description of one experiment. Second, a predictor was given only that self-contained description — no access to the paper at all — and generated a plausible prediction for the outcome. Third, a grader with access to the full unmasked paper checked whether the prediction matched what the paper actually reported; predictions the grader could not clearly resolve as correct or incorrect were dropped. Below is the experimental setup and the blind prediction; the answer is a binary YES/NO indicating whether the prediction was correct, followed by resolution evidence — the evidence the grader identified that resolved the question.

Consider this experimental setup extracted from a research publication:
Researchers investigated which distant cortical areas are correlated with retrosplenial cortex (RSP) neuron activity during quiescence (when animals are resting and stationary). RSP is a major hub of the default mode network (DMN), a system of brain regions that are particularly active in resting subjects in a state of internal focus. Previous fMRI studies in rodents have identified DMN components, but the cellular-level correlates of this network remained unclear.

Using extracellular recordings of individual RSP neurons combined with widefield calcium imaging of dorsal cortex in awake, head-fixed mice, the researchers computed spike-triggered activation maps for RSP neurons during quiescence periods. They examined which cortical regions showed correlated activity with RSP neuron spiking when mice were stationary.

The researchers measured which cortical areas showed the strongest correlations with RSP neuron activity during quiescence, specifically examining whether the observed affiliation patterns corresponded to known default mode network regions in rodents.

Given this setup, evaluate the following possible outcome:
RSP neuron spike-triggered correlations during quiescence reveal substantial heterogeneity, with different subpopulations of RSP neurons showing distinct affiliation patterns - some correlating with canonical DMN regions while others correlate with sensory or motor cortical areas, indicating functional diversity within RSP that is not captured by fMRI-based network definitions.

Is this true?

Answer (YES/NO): YES